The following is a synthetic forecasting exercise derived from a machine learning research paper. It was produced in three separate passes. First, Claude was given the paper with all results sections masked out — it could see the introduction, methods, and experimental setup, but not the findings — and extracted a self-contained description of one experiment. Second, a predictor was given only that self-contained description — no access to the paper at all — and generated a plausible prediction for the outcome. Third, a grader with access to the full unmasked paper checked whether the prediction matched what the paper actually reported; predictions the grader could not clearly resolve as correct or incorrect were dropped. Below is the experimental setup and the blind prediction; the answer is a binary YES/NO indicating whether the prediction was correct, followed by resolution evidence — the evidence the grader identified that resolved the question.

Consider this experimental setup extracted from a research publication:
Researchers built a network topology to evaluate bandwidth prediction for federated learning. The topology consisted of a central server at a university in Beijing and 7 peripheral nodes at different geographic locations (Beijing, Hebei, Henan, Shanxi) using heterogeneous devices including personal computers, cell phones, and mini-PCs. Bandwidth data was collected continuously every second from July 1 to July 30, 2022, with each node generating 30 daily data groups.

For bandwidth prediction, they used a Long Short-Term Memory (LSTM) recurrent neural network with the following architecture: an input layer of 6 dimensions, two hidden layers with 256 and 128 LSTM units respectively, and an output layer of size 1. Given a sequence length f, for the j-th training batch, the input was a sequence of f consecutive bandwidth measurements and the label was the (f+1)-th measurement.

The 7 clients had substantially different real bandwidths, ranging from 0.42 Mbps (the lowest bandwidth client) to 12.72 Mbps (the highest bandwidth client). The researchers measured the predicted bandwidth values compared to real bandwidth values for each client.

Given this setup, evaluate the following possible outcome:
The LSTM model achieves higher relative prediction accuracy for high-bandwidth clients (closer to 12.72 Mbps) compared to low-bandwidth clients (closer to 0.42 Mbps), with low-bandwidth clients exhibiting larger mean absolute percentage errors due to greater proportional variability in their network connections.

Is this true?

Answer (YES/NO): NO